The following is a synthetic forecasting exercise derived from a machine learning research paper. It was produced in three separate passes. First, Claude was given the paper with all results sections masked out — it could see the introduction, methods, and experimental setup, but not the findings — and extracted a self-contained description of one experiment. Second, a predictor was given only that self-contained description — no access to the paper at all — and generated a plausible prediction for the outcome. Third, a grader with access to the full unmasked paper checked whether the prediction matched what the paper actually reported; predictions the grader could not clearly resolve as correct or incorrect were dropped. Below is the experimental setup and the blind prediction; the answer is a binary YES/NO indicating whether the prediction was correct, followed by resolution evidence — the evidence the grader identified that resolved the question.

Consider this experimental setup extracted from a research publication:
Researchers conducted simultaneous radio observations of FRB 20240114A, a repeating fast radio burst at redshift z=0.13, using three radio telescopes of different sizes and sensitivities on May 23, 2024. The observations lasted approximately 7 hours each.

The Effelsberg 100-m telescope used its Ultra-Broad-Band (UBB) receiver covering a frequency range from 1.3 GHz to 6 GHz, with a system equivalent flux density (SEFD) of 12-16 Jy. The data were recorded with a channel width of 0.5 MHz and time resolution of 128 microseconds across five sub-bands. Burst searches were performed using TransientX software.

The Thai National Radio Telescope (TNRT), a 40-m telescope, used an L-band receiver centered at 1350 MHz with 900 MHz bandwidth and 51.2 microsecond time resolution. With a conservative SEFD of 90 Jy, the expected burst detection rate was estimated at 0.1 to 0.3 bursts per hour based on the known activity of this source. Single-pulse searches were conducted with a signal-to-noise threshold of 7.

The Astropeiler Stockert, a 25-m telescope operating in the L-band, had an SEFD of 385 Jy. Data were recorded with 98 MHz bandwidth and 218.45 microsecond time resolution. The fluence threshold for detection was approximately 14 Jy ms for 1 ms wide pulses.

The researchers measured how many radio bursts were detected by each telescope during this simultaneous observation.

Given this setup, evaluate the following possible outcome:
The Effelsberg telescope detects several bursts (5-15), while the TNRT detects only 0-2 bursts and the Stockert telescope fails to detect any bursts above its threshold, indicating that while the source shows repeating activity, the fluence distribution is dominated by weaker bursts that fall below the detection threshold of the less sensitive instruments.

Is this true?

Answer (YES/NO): NO